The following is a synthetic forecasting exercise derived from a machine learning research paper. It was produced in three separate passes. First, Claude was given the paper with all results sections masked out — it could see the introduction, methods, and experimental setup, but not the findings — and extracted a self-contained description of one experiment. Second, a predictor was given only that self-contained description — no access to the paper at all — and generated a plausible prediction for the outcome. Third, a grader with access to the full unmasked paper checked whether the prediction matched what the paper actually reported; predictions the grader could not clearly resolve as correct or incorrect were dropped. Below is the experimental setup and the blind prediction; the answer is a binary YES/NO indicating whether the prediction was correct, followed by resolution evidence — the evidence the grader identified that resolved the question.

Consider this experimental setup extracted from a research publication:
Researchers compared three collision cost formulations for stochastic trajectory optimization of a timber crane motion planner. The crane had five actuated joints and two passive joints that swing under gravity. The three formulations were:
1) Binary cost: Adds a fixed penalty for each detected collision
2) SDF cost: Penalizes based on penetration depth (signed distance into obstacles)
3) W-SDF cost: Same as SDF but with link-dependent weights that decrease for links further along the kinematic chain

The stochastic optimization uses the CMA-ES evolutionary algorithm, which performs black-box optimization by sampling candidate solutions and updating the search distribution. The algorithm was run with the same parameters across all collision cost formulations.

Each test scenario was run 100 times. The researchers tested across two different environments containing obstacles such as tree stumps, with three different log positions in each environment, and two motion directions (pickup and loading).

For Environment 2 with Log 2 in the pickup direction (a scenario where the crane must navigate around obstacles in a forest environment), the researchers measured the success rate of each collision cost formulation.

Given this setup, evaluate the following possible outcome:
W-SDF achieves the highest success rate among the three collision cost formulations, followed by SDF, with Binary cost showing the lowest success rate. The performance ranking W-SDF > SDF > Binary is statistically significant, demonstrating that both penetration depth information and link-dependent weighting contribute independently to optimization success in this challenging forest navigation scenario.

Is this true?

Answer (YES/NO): NO